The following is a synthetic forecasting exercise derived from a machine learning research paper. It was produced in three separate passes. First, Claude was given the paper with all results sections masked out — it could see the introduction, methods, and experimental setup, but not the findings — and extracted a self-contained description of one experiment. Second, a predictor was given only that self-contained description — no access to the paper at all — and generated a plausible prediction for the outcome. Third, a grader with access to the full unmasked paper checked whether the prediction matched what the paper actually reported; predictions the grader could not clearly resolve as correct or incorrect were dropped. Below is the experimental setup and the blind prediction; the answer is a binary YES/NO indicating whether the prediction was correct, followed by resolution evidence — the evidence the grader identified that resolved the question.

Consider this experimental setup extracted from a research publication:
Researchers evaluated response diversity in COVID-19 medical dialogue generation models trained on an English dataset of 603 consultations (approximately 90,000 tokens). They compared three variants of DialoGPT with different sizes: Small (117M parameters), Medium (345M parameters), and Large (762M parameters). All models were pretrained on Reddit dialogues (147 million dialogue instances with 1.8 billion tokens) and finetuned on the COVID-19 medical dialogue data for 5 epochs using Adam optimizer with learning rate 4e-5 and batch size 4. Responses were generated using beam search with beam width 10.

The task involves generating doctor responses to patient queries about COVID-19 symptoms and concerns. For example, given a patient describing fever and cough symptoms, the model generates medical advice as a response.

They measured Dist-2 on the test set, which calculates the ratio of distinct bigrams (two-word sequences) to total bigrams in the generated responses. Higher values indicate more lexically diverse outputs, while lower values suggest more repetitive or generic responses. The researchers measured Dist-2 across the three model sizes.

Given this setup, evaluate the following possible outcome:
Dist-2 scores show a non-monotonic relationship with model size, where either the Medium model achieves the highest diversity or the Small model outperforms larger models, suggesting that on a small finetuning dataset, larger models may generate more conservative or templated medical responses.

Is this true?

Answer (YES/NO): YES